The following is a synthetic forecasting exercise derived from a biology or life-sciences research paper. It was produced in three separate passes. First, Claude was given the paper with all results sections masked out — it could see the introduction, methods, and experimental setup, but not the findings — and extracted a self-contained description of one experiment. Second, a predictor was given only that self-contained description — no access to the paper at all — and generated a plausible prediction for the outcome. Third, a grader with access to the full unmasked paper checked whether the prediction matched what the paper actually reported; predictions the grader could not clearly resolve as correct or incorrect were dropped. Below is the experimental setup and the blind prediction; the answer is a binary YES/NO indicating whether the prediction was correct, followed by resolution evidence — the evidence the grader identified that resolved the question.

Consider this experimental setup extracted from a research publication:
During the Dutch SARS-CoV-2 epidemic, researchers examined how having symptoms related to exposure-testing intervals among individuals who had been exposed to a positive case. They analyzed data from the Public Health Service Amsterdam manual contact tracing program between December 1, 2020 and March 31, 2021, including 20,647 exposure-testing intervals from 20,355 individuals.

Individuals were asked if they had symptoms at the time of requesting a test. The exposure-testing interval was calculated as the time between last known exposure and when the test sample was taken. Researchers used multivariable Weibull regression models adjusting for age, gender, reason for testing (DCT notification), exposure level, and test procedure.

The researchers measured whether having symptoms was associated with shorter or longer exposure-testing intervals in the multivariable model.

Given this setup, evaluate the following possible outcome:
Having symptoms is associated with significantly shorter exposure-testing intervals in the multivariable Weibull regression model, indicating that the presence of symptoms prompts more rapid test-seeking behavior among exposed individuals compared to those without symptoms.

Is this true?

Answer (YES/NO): YES